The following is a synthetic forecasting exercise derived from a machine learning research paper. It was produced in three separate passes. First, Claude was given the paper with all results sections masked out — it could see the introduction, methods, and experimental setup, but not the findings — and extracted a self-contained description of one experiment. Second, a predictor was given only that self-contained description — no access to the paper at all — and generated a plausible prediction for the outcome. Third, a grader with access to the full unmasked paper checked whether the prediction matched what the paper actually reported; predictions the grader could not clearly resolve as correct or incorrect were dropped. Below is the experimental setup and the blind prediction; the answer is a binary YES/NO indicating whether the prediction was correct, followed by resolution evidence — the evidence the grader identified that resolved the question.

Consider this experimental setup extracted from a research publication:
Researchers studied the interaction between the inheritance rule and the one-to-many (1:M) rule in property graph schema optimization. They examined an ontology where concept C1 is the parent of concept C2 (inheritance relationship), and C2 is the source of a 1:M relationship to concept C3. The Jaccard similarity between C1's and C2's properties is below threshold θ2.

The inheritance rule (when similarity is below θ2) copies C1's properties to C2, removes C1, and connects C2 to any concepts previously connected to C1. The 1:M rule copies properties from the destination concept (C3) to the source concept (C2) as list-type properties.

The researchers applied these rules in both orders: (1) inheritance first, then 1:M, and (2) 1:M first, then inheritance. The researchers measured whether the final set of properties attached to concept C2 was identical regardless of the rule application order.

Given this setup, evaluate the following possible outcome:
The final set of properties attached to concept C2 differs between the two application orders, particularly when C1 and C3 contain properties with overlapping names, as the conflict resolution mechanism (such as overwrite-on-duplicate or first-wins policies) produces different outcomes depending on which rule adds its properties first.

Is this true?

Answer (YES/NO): NO